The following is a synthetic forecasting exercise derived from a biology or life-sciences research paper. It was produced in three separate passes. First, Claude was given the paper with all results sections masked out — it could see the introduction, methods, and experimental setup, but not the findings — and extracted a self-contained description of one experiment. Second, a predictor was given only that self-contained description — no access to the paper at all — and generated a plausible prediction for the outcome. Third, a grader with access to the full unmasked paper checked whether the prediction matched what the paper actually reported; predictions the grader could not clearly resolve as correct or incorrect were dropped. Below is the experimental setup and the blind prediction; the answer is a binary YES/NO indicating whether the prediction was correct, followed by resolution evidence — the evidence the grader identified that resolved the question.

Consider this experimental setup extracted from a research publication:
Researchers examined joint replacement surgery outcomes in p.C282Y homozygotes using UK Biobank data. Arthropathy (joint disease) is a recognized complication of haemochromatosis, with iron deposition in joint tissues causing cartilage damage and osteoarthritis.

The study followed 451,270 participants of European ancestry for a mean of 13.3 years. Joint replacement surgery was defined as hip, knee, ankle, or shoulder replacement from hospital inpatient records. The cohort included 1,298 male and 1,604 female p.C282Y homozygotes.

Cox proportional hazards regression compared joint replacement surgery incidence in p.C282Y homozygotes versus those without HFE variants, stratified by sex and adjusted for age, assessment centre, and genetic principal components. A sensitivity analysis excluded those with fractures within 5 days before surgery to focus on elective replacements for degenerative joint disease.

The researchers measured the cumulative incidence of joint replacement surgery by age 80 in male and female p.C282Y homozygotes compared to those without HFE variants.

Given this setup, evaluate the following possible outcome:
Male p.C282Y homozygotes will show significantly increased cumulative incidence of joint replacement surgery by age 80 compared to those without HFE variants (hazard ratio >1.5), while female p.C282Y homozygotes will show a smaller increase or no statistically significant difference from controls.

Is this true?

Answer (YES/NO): YES